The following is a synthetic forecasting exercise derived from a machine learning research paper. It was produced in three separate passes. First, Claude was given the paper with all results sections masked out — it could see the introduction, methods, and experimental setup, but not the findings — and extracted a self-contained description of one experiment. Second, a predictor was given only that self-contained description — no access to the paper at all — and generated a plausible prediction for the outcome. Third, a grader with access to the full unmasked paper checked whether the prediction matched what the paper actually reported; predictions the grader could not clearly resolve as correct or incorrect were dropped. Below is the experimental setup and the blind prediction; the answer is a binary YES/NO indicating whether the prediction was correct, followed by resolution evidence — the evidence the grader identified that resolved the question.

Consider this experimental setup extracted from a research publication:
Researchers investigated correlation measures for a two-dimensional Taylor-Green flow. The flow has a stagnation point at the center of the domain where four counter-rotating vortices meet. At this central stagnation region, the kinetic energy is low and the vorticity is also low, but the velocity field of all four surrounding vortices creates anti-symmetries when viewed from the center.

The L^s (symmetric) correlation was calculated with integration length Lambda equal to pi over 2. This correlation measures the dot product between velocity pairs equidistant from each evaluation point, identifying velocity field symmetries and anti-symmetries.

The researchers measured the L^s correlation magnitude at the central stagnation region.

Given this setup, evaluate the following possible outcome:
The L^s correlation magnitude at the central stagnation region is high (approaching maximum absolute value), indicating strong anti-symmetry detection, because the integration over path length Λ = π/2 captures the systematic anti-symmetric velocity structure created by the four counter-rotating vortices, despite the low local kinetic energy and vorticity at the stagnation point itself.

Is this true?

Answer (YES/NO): YES